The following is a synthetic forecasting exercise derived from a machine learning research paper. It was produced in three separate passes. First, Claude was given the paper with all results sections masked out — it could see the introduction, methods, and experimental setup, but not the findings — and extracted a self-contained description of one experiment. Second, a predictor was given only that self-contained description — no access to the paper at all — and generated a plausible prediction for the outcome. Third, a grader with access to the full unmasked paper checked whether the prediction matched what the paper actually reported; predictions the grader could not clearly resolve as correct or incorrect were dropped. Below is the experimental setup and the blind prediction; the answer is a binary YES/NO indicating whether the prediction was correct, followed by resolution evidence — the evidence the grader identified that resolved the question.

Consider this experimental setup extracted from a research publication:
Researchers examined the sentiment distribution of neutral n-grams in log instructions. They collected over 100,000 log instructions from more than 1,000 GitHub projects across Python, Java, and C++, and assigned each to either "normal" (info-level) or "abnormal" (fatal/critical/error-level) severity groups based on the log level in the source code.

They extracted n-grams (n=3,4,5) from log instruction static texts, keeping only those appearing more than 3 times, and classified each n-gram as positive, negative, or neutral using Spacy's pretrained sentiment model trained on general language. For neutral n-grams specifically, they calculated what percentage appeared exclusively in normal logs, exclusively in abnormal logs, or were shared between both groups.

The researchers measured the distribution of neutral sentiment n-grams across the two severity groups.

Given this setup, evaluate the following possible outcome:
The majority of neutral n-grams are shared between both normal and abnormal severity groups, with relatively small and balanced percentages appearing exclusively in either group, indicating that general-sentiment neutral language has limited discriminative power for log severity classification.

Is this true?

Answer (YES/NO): NO